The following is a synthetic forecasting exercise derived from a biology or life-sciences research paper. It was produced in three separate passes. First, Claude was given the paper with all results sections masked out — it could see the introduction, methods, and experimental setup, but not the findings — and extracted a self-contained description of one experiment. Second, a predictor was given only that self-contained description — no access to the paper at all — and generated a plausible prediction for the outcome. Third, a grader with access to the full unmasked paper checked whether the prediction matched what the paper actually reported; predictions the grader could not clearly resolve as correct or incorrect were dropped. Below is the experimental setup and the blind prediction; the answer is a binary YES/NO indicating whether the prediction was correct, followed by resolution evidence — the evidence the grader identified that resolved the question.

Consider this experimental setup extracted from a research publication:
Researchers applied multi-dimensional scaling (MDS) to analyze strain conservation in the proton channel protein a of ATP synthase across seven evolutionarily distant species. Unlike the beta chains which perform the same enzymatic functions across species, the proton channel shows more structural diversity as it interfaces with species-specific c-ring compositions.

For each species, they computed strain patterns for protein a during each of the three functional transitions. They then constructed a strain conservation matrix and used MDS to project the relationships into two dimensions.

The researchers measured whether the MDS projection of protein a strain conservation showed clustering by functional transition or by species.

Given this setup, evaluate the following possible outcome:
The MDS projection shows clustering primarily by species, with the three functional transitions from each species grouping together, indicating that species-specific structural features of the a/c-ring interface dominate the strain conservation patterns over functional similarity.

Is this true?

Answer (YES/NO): YES